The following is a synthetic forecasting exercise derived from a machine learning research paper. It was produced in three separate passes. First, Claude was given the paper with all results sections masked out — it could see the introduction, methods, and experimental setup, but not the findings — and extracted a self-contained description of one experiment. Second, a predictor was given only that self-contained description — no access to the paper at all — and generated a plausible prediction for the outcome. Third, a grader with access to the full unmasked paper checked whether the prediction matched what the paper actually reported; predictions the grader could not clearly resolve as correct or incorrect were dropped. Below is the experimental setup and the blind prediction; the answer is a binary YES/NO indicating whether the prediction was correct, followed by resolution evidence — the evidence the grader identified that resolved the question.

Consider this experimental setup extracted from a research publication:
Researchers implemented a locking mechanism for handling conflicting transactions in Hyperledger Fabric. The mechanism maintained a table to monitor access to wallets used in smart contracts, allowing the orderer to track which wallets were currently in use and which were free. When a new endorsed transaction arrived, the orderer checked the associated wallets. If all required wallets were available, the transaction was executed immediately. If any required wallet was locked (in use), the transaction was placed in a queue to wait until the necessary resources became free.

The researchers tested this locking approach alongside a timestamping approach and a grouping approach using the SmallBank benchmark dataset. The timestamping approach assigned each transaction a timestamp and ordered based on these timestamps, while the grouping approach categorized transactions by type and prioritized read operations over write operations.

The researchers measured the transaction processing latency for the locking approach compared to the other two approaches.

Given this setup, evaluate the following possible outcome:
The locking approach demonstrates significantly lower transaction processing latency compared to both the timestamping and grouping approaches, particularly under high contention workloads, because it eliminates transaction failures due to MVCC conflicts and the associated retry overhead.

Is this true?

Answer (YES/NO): NO